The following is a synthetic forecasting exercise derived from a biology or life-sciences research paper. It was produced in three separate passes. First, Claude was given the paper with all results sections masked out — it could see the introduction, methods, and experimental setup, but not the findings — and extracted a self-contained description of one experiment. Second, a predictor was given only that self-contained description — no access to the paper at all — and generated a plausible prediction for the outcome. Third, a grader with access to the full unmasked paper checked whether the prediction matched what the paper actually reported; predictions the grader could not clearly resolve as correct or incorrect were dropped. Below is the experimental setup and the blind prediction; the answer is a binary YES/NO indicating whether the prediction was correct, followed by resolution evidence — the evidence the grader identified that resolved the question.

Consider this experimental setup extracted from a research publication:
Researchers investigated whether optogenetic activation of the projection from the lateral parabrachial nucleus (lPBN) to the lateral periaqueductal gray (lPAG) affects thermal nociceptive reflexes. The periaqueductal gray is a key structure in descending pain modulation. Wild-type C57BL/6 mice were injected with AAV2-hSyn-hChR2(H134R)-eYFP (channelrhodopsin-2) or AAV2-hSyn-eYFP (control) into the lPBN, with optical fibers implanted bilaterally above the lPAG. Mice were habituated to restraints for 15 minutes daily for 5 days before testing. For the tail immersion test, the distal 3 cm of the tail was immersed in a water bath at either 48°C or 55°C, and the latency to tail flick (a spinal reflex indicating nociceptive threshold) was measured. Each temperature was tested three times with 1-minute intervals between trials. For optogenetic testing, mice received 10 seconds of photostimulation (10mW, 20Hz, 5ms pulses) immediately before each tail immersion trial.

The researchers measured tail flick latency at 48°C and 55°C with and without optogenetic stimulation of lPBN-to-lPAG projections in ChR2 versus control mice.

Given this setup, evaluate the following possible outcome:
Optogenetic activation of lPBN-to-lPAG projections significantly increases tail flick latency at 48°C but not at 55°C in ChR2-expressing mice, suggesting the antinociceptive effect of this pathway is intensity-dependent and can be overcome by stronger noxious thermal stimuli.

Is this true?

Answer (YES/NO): NO